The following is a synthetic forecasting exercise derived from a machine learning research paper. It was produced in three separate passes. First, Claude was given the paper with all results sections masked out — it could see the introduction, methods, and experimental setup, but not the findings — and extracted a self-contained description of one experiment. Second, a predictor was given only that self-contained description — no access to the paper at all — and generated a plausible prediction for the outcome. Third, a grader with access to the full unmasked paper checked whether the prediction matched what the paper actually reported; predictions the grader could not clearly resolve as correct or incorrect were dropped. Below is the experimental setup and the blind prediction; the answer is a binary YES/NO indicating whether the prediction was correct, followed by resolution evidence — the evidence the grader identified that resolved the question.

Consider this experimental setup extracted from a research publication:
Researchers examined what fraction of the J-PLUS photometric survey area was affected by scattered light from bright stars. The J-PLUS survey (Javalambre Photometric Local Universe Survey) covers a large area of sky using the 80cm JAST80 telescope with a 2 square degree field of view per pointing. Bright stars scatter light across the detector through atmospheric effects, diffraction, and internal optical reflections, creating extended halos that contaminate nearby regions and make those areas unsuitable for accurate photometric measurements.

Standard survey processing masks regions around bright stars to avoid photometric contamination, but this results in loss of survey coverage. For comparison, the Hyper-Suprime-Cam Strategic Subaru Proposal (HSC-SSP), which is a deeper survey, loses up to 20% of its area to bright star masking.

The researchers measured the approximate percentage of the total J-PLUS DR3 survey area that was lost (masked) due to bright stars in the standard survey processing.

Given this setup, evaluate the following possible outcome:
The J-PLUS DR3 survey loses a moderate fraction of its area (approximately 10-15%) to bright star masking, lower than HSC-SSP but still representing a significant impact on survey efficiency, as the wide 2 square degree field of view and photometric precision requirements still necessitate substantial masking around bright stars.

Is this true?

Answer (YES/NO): YES